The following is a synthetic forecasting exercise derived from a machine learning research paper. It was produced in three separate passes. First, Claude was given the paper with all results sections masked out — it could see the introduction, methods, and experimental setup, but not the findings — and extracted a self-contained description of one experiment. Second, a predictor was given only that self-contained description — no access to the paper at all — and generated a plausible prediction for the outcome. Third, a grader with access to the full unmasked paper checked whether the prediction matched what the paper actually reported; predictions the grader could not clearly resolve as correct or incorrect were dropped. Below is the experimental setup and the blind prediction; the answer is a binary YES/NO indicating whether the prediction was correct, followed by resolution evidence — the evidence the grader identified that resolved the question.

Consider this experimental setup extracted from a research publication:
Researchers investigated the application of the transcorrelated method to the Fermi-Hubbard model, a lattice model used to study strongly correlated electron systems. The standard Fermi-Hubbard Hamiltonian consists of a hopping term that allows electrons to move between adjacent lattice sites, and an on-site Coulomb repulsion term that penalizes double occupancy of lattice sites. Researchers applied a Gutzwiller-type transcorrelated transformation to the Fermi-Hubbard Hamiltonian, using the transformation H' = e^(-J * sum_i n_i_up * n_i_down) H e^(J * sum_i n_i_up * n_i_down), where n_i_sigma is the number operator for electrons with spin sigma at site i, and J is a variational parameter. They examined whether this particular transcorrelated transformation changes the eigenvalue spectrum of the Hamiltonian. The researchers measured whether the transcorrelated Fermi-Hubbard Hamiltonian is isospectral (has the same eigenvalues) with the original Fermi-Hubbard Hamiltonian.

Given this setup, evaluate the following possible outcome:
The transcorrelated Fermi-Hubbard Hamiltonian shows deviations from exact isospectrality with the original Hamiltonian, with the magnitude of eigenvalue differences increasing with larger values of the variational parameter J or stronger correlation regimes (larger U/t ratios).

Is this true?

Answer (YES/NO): NO